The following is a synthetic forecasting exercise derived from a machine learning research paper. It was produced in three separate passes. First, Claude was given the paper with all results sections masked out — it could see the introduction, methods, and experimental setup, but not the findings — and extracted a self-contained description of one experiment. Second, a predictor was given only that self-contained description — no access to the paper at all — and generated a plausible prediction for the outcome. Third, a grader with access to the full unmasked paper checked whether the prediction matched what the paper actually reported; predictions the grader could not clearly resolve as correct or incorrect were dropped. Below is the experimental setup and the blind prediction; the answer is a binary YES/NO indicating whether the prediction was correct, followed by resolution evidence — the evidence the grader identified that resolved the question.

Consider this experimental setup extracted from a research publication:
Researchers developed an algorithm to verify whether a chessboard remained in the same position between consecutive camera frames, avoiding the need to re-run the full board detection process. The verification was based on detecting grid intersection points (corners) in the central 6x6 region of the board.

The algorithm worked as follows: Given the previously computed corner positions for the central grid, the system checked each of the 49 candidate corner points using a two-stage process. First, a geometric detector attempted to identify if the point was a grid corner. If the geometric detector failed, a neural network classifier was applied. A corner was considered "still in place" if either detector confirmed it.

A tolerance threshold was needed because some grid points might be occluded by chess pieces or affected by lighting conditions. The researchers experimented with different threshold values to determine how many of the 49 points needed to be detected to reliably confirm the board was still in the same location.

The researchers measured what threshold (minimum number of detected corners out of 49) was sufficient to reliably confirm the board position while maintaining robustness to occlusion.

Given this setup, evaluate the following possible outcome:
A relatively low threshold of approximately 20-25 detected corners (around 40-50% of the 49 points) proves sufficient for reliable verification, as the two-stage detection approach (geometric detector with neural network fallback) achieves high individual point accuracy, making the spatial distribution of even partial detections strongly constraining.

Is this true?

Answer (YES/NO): YES